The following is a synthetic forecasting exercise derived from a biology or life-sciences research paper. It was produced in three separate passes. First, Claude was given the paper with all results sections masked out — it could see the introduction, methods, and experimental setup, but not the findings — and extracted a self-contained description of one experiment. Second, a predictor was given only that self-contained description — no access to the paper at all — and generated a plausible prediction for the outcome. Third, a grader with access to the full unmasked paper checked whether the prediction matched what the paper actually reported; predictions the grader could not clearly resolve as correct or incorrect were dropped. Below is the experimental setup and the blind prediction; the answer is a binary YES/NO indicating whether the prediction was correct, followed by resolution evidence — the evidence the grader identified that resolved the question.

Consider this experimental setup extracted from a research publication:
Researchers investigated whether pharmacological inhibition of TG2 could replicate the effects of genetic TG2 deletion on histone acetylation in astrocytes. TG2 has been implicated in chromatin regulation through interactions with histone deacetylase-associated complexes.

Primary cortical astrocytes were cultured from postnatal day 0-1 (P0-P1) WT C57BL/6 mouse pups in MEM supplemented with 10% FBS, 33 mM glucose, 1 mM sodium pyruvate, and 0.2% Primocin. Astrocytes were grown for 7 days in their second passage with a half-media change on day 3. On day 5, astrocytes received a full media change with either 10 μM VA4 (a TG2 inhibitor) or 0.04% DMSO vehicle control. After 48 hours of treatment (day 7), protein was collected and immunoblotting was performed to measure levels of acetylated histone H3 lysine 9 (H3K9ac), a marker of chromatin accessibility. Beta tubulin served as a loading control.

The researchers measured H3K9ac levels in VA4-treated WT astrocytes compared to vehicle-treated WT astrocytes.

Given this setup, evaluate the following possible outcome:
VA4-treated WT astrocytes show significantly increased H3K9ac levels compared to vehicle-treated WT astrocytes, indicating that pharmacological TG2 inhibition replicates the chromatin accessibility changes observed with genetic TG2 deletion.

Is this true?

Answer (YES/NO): YES